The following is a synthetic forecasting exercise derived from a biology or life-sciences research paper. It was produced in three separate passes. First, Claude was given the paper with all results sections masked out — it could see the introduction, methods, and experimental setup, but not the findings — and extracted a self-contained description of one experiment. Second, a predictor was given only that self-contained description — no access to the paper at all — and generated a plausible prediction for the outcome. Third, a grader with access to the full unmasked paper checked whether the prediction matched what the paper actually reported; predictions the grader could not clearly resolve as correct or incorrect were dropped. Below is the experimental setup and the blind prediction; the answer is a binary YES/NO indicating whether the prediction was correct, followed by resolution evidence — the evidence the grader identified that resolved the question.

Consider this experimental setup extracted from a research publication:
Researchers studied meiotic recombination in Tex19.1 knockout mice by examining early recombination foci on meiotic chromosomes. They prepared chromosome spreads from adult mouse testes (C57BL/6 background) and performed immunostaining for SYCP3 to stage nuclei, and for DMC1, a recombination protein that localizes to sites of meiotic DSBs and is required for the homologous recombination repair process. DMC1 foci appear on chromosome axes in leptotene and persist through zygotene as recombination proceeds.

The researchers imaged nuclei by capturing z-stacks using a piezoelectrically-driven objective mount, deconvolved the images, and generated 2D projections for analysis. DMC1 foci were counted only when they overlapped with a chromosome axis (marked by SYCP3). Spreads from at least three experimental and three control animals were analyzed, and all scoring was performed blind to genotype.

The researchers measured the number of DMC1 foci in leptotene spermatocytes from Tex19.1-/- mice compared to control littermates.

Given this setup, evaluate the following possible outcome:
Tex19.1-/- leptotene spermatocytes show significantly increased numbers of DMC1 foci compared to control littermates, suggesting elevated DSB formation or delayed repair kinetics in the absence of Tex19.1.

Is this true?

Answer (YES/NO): NO